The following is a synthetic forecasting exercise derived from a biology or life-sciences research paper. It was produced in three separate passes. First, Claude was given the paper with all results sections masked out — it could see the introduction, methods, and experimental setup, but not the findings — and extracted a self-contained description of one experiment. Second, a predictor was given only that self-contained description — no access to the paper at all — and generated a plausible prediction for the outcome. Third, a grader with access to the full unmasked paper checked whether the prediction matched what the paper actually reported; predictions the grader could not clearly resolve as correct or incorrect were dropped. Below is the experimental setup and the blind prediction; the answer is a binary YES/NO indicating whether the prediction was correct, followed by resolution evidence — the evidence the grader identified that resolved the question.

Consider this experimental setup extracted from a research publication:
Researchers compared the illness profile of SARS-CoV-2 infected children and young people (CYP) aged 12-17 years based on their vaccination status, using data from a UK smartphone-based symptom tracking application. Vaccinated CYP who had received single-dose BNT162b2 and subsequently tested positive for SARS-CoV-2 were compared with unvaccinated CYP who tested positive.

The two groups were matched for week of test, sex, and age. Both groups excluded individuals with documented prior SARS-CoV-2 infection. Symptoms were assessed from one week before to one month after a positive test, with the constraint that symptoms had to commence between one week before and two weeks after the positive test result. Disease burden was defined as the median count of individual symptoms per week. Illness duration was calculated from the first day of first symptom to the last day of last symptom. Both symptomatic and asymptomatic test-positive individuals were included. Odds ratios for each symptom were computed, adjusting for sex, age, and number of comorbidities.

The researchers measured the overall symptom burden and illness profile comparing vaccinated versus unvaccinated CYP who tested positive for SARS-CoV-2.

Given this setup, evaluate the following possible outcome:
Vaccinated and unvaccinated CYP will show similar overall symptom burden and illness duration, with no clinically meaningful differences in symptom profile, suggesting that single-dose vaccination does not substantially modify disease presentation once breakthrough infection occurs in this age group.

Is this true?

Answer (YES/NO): NO